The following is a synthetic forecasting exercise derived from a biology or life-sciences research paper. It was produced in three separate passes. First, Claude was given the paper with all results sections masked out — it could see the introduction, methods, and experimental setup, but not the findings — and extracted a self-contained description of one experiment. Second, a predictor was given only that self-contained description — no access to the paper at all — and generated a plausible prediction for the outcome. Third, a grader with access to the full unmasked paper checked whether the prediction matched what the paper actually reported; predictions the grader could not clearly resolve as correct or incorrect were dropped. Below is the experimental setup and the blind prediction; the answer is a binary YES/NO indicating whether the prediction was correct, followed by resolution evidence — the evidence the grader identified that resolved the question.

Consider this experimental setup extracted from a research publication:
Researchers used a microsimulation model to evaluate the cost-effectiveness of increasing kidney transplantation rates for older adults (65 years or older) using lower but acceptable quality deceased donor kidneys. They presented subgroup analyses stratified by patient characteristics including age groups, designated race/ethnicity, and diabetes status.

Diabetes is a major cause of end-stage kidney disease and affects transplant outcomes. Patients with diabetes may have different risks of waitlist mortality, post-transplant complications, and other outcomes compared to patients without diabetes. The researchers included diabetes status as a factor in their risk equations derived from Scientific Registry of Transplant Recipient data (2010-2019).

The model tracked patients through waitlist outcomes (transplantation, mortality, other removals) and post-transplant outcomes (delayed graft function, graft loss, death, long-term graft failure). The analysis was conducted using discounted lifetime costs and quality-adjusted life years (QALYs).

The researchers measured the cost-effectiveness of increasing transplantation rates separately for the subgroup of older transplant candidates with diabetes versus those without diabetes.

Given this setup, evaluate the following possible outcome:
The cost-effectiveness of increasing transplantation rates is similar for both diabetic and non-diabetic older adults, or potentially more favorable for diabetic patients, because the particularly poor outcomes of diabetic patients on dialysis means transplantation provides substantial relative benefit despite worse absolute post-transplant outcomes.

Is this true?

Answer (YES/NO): NO